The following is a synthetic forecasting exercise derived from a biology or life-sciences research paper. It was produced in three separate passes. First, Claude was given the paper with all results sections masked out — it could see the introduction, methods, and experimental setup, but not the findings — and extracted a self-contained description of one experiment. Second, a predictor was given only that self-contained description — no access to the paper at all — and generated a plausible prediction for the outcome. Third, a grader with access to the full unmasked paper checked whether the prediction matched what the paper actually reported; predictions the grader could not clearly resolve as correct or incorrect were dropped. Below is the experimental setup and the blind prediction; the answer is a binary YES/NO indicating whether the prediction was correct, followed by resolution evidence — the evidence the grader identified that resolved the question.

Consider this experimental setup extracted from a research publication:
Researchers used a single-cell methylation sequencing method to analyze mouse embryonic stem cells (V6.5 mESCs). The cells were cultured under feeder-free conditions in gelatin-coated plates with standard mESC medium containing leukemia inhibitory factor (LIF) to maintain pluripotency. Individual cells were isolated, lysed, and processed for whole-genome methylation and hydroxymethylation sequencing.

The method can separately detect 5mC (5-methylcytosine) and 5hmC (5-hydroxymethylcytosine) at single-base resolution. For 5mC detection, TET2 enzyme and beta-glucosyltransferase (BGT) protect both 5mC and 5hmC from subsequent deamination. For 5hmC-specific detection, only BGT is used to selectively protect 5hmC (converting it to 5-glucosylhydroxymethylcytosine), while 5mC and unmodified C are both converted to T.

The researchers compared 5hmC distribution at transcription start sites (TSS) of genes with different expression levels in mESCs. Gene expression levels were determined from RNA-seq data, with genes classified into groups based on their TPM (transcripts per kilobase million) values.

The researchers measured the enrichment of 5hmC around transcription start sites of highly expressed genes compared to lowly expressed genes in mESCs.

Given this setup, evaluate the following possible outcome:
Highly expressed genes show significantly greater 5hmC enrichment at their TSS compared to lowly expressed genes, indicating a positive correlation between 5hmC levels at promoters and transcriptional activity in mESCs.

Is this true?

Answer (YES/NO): YES